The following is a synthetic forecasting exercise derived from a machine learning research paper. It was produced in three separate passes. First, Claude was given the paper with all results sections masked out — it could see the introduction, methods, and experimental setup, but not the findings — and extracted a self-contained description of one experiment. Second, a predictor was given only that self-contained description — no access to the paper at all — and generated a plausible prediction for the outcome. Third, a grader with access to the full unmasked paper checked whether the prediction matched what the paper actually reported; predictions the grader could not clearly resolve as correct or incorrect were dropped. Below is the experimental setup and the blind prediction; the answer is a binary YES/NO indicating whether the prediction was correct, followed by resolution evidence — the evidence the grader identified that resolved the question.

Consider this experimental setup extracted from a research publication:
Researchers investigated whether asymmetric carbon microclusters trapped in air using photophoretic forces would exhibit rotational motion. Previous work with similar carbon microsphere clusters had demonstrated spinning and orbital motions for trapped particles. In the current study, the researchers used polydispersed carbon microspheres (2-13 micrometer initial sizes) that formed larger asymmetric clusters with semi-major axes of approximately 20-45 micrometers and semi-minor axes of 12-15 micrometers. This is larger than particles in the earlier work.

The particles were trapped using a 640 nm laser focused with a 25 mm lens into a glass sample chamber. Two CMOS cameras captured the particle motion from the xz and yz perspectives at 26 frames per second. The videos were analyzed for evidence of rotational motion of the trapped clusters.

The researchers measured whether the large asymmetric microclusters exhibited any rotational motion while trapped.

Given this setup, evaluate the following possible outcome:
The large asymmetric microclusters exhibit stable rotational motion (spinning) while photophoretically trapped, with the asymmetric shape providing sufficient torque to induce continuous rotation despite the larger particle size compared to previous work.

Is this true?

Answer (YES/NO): NO